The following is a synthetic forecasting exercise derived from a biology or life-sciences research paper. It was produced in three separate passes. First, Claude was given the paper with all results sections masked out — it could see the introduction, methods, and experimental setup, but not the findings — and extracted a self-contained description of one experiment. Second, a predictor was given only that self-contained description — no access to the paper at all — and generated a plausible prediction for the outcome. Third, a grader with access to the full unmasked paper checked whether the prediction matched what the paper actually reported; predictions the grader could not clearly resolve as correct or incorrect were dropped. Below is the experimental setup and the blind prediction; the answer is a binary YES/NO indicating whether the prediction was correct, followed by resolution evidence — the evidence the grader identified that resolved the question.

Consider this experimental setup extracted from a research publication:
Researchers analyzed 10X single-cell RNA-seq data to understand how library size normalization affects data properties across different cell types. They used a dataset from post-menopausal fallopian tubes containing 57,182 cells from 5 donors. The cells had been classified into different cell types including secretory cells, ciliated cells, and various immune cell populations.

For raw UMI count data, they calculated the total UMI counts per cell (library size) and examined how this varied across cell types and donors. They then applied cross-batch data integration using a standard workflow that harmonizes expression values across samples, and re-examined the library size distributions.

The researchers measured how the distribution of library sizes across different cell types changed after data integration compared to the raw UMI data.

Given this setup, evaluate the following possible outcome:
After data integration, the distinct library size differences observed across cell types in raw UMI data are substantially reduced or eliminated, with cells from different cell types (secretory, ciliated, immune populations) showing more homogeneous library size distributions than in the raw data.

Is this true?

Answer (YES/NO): YES